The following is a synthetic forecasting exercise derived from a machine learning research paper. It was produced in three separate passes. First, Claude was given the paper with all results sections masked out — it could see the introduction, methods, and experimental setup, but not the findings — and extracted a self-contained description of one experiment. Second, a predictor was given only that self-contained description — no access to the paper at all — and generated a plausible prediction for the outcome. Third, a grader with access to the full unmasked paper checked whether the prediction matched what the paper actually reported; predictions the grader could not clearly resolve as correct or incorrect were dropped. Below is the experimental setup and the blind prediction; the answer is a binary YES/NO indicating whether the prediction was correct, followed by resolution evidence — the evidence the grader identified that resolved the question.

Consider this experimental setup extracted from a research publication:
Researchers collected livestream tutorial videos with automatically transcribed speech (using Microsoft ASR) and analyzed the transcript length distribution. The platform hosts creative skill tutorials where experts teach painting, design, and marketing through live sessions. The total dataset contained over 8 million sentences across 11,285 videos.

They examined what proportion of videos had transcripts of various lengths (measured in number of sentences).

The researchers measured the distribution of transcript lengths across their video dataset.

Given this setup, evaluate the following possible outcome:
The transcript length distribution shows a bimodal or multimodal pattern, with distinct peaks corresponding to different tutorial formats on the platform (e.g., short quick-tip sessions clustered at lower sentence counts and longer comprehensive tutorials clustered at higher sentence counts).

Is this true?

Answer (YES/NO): NO